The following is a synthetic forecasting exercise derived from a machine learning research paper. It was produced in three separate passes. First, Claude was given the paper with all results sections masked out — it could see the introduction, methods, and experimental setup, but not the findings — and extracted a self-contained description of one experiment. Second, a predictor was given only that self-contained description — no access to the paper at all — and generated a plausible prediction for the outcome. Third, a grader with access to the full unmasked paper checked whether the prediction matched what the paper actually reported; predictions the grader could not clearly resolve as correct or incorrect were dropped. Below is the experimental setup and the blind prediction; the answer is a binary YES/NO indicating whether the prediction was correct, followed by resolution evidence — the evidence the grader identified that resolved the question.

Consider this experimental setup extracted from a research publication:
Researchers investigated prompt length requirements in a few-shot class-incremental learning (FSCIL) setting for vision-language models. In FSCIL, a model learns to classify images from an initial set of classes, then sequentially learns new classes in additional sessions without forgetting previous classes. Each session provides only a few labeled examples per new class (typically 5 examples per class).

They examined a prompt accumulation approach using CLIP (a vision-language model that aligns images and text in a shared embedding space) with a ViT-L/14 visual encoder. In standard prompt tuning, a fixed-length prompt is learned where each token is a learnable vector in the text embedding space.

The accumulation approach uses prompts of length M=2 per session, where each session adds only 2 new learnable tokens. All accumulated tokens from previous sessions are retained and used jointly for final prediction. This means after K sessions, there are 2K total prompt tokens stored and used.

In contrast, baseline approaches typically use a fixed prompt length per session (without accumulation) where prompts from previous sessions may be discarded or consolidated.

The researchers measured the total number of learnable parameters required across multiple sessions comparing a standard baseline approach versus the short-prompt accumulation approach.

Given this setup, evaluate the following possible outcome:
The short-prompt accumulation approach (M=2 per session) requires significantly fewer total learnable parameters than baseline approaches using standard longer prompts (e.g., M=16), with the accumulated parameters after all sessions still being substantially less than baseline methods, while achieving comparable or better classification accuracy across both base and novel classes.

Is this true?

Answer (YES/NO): NO